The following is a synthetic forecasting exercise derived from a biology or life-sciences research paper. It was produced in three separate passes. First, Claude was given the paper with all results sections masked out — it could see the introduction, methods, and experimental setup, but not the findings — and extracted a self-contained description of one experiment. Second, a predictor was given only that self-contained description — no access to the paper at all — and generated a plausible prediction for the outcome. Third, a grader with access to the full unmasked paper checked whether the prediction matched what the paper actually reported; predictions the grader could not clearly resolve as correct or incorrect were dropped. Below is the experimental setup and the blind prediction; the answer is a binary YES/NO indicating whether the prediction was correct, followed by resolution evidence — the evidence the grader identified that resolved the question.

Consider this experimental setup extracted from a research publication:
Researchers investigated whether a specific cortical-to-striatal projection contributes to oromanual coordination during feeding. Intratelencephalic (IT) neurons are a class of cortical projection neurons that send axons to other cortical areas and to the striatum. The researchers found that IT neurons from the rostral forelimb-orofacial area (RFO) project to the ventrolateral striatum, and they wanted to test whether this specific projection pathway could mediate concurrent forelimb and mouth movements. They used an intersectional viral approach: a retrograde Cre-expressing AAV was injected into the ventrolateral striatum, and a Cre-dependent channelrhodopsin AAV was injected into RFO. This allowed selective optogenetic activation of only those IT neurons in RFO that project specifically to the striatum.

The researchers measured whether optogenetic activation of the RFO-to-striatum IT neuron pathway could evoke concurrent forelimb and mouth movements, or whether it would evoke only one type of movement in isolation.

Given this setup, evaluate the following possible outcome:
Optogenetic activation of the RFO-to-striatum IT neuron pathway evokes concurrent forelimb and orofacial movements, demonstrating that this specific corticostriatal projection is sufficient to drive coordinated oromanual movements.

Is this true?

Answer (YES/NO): YES